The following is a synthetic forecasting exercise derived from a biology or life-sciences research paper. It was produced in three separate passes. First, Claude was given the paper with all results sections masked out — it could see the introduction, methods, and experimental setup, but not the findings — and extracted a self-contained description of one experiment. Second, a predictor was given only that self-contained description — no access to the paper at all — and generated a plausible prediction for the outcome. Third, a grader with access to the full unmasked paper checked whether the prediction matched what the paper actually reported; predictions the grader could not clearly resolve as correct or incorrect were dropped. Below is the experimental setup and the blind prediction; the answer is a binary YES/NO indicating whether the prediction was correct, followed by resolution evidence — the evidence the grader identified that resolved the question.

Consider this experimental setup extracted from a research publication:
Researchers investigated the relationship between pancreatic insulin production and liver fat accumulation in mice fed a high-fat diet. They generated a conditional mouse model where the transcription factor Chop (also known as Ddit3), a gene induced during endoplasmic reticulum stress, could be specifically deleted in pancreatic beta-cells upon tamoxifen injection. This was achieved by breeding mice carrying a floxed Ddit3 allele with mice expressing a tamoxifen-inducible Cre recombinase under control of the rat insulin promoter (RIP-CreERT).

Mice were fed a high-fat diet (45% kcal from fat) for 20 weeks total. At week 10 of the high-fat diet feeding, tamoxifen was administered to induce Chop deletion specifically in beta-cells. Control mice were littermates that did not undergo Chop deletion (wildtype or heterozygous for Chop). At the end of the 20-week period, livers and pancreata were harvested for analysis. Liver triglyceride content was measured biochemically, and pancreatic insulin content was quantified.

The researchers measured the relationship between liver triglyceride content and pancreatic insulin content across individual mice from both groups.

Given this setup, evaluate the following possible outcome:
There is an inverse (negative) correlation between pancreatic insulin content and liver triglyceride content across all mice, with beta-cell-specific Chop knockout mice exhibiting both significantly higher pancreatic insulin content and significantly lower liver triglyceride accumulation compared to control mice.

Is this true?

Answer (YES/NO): NO